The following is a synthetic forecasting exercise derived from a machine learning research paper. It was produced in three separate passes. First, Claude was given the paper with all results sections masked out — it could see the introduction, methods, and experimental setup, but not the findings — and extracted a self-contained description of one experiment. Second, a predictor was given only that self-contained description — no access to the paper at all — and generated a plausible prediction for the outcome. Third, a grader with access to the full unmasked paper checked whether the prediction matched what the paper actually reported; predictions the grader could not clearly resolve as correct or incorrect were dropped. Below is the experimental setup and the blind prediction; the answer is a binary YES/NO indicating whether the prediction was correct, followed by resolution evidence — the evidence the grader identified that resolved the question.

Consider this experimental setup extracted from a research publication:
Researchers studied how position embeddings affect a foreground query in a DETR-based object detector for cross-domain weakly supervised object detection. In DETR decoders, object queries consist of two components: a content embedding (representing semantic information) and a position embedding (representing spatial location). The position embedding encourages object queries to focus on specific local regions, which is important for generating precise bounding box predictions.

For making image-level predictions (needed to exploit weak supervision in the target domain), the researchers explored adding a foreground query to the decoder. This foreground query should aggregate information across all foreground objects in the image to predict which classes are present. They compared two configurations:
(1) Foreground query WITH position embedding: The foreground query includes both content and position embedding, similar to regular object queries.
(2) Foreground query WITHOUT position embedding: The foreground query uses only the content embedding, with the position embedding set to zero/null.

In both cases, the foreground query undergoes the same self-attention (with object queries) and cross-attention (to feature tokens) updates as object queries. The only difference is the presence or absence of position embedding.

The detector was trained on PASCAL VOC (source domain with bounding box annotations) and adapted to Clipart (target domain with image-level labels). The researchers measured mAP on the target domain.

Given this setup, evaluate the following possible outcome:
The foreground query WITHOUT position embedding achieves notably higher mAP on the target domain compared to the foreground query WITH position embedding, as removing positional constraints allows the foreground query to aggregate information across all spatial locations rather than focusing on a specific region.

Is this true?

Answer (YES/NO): YES